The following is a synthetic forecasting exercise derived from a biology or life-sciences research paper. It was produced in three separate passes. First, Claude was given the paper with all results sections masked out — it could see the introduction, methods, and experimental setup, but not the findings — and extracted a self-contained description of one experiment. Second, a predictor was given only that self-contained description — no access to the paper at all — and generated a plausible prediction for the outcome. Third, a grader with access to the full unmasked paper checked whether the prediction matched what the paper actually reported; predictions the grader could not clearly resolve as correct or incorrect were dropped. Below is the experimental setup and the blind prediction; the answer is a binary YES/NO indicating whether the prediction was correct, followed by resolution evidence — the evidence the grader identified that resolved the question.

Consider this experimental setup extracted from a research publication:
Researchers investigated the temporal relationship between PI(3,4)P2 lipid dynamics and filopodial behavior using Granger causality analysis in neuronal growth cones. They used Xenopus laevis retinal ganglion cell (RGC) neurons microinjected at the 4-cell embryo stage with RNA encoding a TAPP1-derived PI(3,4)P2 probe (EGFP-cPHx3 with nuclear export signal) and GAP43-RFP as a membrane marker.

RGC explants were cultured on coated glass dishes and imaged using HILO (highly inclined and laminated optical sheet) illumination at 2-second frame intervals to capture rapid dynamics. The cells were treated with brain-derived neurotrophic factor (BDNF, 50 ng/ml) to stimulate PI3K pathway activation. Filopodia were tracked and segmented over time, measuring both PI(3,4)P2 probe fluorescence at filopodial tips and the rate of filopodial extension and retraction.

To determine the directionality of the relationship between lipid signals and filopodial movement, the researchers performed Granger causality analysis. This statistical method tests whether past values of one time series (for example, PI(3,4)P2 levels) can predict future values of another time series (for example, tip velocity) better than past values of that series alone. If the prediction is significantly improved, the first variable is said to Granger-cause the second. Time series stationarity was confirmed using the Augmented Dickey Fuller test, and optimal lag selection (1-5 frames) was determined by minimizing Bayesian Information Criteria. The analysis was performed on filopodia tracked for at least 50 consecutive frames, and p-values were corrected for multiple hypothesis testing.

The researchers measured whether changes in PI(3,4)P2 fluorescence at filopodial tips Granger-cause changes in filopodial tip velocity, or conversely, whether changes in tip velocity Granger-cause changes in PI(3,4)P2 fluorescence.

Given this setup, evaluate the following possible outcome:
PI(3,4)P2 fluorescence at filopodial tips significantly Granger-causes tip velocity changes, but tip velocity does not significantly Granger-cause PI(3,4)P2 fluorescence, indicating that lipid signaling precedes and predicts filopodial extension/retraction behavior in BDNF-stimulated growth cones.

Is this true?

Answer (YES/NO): NO